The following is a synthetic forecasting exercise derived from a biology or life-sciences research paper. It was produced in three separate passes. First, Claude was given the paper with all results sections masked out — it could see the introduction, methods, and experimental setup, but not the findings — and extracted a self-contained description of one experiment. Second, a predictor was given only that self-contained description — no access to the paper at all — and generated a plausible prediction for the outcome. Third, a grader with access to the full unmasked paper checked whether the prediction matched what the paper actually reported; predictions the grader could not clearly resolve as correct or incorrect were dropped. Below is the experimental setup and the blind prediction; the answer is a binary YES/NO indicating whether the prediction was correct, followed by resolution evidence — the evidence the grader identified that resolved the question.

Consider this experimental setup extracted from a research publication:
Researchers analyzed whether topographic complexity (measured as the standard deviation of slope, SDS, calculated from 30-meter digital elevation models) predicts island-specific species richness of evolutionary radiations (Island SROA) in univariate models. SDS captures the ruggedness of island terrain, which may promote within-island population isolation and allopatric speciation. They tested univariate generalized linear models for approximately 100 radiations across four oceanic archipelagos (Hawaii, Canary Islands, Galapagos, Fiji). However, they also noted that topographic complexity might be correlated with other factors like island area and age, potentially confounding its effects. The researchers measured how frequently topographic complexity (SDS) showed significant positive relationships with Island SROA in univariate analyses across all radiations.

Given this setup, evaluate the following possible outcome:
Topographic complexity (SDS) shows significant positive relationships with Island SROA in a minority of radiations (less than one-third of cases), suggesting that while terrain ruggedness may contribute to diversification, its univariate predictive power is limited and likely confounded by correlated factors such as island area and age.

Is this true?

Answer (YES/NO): YES